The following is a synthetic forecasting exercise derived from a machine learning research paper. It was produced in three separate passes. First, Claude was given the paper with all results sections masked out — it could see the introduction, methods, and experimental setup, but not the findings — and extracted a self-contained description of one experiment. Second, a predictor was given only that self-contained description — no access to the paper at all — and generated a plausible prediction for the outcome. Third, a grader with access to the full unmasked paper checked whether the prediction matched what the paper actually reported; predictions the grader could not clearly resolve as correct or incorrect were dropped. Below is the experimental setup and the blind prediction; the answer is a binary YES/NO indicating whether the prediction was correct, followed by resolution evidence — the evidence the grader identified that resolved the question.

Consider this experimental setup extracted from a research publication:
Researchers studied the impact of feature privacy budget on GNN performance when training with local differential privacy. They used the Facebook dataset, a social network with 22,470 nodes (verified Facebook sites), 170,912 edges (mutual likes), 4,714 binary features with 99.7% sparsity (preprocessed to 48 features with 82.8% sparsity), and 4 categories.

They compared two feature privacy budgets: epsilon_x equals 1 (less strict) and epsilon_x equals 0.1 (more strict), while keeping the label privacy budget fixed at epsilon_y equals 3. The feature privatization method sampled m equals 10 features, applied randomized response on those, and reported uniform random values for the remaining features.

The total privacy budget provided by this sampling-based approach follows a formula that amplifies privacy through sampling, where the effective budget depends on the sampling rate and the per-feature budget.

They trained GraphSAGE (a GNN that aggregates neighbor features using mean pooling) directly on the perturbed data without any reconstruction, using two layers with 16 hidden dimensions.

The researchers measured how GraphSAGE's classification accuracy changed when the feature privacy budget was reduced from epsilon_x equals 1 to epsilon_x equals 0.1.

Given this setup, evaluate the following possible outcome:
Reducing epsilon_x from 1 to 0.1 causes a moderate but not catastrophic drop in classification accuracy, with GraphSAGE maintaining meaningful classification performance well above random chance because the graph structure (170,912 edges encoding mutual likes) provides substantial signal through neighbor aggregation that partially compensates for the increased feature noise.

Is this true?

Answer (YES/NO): YES